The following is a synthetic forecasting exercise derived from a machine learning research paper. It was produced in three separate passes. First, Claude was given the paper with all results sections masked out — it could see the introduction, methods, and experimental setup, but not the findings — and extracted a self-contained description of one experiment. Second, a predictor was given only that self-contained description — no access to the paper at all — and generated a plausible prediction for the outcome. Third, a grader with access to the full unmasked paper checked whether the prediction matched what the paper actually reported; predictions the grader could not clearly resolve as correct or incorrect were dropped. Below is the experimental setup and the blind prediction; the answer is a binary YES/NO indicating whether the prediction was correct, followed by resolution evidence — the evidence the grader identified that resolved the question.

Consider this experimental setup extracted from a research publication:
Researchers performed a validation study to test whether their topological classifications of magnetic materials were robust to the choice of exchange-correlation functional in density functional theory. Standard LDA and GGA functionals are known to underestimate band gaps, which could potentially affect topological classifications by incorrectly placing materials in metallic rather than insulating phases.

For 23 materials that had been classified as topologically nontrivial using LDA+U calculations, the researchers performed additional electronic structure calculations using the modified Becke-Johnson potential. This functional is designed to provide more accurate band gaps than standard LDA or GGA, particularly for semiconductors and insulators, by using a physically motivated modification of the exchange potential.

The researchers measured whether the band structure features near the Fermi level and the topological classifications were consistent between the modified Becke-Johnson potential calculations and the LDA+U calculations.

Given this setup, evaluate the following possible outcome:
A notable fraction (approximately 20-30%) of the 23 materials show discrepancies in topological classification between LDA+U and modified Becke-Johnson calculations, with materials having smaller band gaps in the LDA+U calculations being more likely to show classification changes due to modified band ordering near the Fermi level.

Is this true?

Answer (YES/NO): NO